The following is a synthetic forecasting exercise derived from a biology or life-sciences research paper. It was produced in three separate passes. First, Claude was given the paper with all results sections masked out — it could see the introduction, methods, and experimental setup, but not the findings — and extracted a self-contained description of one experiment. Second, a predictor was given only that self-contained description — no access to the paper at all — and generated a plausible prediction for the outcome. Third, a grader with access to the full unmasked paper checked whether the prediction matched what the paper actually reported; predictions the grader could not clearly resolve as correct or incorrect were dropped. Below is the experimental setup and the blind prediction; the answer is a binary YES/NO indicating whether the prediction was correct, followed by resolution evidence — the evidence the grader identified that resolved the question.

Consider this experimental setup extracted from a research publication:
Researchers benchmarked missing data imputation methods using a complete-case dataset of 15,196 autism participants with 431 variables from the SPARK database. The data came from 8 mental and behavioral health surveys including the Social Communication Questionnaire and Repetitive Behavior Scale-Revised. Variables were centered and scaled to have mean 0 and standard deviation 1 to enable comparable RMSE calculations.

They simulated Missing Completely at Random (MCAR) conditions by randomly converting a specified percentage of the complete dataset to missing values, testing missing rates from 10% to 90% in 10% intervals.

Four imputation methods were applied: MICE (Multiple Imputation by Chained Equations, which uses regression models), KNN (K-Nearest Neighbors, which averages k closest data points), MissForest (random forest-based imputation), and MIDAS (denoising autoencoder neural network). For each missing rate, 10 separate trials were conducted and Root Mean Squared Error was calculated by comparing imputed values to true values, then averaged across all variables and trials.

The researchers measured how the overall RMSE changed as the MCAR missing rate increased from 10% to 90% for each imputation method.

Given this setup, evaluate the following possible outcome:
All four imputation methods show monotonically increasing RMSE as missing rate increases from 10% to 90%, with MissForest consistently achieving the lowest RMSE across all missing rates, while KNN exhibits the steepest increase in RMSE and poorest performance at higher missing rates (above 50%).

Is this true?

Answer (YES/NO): NO